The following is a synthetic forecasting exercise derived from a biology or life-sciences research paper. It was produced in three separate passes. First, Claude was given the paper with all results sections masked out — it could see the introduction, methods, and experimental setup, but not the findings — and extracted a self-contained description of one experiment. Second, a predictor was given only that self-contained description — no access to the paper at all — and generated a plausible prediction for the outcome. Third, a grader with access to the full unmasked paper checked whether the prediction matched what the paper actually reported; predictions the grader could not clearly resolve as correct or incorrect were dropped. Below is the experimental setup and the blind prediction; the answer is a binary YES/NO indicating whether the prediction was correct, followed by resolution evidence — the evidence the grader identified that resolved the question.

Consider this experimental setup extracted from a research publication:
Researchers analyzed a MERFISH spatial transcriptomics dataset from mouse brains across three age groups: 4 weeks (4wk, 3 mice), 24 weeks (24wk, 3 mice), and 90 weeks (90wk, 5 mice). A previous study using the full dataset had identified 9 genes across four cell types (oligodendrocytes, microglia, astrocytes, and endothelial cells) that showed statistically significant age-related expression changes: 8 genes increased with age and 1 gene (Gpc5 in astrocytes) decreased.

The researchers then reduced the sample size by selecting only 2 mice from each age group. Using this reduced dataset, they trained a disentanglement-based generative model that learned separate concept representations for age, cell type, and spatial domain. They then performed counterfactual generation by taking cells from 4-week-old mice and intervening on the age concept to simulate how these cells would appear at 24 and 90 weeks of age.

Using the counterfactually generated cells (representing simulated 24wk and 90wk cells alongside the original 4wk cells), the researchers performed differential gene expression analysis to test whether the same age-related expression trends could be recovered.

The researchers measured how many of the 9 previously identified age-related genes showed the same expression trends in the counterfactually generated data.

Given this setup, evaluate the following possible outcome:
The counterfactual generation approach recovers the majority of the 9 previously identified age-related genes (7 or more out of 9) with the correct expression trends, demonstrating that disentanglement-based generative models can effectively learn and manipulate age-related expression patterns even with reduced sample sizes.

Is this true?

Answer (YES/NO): NO